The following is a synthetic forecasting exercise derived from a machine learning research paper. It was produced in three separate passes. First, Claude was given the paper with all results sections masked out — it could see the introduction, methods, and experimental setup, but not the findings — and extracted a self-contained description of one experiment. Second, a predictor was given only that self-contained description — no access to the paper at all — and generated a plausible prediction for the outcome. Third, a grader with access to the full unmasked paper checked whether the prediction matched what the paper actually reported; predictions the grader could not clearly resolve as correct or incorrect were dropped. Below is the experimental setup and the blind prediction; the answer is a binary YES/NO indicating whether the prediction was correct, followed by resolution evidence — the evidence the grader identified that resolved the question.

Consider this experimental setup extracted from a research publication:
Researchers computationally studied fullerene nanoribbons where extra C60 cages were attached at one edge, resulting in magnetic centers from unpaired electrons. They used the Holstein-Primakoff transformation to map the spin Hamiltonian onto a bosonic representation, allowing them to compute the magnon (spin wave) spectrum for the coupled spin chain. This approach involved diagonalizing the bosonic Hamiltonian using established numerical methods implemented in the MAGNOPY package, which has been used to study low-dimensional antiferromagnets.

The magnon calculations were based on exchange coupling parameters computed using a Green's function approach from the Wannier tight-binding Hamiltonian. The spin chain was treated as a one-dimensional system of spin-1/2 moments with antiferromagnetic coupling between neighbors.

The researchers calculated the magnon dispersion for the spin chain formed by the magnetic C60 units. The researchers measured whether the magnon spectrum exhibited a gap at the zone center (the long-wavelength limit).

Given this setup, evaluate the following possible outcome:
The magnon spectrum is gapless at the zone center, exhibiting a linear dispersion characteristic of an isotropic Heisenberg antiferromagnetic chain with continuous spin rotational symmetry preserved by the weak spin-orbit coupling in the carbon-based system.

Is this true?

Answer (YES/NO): YES